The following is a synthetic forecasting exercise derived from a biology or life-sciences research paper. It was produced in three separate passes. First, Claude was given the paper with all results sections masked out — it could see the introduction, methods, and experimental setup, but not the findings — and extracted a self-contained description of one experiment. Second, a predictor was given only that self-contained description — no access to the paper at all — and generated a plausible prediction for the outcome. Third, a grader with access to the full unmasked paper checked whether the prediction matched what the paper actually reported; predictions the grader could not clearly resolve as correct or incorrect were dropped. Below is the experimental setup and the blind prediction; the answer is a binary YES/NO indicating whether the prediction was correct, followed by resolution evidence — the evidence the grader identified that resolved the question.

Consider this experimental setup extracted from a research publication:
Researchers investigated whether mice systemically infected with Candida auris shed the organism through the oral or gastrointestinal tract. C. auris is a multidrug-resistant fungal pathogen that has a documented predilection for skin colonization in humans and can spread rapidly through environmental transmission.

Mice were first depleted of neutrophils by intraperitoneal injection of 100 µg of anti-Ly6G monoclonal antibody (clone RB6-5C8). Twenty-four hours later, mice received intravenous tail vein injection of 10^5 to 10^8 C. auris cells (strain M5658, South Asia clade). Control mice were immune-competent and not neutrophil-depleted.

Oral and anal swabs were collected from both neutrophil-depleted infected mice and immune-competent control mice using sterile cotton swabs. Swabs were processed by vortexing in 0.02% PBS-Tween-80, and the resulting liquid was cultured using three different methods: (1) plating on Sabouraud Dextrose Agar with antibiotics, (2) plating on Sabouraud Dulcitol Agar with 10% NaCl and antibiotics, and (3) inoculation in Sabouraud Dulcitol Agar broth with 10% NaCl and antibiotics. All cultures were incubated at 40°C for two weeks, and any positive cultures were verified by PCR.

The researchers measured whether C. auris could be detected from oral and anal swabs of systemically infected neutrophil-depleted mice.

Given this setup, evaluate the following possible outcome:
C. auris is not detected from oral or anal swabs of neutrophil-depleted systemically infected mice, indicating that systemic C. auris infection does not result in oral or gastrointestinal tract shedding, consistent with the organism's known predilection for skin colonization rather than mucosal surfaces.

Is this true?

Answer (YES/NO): YES